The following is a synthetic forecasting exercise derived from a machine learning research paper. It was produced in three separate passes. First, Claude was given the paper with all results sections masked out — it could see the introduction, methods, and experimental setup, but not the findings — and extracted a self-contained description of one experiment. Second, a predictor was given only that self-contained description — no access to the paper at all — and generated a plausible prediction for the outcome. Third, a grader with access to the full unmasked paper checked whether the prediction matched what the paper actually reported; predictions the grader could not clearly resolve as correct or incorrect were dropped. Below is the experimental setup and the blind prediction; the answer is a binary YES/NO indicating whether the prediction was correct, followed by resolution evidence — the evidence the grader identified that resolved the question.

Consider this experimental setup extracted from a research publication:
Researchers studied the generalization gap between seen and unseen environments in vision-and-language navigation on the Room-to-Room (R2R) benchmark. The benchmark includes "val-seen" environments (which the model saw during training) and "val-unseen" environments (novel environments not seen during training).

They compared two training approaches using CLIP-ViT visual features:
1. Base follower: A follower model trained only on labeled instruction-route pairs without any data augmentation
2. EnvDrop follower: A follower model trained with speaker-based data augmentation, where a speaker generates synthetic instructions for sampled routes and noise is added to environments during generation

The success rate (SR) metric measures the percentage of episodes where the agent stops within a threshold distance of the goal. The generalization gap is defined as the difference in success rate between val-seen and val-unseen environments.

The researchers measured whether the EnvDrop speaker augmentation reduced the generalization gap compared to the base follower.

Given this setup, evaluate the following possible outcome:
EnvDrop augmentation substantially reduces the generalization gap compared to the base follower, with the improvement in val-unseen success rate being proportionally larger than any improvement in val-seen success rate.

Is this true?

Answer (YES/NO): NO